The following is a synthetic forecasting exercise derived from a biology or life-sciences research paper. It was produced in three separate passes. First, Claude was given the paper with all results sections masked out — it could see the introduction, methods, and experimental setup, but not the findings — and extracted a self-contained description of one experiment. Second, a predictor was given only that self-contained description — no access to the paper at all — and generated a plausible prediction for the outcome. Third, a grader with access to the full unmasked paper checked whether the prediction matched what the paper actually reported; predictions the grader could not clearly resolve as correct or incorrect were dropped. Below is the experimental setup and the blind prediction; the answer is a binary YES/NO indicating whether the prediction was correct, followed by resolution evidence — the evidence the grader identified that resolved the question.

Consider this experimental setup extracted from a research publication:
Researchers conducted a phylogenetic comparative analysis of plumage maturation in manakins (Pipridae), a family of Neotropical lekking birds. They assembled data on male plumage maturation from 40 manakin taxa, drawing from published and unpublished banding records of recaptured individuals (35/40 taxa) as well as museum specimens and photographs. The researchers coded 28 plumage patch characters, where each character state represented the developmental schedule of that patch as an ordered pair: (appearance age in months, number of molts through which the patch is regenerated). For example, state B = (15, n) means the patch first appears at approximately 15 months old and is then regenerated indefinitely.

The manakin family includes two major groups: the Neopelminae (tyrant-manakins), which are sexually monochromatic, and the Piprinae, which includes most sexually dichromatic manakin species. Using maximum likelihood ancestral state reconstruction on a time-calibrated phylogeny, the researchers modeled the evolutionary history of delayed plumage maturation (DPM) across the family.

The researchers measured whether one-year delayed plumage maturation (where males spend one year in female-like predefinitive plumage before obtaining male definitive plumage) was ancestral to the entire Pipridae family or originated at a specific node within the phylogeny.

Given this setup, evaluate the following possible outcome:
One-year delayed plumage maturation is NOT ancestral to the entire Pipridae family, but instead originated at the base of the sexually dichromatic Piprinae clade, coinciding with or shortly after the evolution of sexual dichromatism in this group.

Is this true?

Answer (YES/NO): YES